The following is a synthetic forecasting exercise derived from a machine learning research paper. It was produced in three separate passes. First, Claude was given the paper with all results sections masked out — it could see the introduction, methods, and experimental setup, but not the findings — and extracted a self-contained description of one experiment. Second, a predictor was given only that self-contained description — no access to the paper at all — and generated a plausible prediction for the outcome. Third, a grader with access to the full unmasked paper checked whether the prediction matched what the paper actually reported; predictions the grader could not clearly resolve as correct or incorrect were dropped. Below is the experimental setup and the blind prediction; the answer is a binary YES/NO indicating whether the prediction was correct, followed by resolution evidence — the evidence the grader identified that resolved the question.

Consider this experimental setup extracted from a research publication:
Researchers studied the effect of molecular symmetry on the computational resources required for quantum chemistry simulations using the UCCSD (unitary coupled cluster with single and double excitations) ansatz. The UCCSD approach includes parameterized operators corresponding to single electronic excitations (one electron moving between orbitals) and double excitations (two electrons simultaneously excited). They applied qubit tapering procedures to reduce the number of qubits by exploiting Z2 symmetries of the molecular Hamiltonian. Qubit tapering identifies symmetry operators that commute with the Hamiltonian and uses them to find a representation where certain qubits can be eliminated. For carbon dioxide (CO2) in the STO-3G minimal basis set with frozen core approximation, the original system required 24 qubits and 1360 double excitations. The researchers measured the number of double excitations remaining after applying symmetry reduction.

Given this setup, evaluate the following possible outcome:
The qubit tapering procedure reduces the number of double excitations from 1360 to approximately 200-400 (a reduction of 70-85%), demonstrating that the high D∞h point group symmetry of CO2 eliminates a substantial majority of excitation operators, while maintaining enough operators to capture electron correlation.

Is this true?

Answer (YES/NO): NO